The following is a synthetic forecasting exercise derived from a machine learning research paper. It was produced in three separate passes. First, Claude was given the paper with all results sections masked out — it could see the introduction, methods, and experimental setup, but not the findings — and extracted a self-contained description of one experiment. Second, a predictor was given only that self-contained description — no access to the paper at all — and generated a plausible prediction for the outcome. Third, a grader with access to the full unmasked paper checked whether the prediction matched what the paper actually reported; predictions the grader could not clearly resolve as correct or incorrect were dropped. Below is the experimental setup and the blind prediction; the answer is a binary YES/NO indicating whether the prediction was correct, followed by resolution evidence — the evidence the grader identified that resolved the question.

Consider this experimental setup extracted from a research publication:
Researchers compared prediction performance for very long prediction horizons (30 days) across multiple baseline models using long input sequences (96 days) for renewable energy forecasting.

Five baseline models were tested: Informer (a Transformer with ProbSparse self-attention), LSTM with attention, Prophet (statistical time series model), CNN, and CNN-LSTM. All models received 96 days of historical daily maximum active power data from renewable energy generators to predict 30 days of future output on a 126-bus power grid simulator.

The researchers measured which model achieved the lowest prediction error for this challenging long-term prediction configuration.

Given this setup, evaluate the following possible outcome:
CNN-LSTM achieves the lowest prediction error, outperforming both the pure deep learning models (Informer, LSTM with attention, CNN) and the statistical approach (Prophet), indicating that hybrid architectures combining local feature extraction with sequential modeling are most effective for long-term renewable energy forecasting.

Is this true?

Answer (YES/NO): NO